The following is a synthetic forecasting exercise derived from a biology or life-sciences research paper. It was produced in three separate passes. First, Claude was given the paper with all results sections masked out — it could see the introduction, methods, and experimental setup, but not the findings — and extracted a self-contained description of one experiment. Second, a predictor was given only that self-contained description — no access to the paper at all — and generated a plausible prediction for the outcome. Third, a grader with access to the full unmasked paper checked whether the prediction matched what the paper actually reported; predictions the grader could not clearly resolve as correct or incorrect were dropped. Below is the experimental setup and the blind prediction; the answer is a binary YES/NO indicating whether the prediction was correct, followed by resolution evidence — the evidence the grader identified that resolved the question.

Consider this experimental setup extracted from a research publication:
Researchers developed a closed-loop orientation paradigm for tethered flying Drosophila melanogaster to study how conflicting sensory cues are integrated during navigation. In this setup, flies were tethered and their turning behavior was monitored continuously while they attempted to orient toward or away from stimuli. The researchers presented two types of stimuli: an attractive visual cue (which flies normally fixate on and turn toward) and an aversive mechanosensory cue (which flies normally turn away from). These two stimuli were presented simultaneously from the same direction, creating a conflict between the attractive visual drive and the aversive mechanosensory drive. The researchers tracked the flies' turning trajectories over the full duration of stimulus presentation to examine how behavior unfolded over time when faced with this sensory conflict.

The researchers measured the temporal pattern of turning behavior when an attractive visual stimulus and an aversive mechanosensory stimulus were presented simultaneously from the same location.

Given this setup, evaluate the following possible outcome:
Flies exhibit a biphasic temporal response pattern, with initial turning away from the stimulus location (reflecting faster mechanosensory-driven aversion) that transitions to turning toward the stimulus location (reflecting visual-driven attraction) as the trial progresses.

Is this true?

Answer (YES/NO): YES